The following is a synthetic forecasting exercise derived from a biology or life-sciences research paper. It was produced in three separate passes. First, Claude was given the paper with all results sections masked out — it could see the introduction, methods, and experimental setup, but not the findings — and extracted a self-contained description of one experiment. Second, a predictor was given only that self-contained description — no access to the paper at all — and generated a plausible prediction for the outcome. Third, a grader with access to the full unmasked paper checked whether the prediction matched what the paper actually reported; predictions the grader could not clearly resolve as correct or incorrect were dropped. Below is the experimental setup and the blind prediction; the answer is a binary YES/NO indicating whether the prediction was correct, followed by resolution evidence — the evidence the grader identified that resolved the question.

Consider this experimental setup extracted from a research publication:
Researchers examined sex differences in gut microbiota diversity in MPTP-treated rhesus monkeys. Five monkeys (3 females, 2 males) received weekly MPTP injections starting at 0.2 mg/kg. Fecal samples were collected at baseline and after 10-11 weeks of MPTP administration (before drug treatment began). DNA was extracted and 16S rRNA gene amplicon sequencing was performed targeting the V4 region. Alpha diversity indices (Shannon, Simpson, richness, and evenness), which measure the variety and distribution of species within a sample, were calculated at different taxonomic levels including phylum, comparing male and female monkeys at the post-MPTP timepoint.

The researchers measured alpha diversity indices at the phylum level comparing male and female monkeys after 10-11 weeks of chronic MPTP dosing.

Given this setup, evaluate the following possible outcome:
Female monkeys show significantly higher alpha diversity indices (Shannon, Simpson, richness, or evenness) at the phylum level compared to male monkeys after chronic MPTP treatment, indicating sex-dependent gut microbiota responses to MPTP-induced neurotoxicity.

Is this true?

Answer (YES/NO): NO